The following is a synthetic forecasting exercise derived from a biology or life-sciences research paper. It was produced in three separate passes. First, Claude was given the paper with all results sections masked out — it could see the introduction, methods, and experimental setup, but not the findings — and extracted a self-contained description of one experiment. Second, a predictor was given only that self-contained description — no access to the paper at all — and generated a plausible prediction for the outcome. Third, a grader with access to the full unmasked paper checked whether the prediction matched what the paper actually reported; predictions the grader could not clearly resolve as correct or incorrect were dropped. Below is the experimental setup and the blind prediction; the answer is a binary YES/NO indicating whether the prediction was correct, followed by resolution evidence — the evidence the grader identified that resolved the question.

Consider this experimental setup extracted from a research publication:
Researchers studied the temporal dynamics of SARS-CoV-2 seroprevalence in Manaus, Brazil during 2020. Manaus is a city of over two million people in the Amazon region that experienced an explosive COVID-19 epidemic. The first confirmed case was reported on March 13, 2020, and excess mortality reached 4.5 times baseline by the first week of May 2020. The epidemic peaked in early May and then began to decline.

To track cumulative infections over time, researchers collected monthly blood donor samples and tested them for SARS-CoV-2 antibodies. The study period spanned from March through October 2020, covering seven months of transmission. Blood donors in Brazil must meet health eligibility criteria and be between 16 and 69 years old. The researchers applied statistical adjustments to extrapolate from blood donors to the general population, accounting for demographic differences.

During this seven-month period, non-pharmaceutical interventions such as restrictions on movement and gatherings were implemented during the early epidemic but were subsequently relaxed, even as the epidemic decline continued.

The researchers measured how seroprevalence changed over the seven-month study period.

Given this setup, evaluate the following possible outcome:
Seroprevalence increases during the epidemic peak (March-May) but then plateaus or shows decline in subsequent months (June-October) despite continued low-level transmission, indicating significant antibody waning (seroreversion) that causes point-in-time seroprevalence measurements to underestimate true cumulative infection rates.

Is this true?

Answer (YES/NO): YES